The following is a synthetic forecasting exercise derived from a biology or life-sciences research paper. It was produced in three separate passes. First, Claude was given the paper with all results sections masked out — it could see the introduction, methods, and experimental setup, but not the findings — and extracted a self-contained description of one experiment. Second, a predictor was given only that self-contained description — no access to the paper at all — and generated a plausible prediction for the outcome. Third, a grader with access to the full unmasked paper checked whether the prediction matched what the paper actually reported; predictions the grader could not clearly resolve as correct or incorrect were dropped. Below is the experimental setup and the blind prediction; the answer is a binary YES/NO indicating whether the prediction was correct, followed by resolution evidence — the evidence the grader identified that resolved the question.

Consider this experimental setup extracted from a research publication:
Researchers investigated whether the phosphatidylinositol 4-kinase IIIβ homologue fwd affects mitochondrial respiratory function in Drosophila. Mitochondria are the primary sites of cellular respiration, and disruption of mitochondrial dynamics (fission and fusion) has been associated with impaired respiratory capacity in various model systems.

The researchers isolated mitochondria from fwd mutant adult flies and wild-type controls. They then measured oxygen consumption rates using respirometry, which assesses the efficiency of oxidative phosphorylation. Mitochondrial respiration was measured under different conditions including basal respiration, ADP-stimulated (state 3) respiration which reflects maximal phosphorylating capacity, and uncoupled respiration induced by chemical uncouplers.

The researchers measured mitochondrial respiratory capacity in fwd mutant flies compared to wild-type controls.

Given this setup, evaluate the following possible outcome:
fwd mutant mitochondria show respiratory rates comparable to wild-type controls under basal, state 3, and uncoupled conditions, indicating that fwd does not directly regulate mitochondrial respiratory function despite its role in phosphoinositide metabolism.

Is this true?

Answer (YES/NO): NO